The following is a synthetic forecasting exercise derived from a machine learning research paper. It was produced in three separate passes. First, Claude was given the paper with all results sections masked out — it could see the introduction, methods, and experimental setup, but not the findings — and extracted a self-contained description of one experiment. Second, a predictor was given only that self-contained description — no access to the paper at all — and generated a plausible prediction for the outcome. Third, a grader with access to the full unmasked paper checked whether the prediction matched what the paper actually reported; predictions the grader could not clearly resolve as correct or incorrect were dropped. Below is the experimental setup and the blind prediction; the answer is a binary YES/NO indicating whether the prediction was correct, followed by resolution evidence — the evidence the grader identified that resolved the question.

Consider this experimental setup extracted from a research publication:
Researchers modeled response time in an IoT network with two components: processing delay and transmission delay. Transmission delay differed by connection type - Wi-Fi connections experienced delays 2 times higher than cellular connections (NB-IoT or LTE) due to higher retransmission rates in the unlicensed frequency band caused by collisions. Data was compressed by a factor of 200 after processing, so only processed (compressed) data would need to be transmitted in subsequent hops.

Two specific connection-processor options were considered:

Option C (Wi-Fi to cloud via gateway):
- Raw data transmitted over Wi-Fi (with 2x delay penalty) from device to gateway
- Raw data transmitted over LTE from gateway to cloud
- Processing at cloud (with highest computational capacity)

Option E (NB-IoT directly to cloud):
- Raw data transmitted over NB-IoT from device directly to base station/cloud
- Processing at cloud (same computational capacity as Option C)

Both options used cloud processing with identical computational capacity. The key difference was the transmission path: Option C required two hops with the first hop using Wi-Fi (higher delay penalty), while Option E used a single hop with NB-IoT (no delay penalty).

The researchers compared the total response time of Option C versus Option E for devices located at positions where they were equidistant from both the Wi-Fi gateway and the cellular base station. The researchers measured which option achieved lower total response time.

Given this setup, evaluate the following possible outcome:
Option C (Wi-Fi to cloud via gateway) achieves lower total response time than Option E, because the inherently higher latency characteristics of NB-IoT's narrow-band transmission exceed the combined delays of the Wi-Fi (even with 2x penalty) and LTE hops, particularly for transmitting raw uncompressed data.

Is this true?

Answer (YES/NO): NO